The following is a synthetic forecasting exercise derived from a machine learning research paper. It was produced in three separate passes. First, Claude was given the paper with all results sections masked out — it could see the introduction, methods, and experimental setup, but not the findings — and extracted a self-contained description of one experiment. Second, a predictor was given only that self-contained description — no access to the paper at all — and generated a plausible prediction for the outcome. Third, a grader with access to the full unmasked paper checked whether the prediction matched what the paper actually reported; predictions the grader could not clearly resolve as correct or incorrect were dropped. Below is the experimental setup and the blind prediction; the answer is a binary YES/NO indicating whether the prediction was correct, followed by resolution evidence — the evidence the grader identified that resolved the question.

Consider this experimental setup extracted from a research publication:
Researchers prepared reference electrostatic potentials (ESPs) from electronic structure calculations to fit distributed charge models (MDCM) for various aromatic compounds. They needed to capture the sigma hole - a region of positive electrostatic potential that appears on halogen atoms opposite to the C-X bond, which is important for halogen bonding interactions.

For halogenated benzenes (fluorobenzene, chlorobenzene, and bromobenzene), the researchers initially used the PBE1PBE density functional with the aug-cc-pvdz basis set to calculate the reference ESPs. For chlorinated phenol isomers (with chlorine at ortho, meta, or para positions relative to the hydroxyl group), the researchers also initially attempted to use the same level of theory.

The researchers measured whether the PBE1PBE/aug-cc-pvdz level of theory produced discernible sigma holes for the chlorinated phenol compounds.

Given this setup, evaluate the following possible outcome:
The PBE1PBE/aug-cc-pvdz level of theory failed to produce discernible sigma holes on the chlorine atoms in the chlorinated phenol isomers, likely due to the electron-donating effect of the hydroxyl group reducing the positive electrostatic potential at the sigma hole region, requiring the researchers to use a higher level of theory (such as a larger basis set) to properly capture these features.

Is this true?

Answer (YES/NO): NO